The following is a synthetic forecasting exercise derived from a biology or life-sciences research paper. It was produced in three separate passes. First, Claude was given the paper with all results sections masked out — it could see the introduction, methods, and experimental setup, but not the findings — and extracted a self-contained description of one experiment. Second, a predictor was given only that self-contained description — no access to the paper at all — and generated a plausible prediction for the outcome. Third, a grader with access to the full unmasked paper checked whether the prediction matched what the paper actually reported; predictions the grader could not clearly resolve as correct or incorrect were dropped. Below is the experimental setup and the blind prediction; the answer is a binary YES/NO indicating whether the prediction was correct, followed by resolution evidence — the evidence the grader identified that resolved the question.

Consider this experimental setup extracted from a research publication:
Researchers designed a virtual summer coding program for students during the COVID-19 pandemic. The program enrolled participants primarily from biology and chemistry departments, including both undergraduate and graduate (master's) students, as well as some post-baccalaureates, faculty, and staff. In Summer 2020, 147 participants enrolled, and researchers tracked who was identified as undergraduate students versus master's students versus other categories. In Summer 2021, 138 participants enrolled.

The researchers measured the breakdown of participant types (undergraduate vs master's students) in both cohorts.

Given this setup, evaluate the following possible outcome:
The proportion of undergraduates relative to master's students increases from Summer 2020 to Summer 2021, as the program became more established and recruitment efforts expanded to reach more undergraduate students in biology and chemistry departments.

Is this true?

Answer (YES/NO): NO